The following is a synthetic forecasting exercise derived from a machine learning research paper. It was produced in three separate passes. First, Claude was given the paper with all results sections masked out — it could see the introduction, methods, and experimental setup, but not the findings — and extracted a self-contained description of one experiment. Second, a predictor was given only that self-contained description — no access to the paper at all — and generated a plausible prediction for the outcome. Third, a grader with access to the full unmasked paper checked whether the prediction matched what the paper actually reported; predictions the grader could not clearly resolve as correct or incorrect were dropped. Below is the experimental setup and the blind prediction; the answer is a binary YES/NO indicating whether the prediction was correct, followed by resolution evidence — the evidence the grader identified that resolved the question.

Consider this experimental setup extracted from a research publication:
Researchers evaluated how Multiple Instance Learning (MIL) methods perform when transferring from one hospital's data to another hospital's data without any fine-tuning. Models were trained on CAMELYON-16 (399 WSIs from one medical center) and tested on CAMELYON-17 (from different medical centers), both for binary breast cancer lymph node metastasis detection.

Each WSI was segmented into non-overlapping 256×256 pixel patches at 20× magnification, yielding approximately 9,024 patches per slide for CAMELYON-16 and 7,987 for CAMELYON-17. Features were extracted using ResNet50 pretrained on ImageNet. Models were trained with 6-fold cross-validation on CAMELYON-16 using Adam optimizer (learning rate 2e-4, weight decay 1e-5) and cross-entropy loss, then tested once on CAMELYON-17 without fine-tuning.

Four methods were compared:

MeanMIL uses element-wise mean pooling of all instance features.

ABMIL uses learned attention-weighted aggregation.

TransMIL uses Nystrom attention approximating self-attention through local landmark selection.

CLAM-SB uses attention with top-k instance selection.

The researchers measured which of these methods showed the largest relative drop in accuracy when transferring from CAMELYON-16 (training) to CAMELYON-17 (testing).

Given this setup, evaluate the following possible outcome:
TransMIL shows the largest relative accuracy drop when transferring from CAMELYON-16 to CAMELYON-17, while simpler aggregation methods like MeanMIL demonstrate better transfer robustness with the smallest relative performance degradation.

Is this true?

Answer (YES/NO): NO